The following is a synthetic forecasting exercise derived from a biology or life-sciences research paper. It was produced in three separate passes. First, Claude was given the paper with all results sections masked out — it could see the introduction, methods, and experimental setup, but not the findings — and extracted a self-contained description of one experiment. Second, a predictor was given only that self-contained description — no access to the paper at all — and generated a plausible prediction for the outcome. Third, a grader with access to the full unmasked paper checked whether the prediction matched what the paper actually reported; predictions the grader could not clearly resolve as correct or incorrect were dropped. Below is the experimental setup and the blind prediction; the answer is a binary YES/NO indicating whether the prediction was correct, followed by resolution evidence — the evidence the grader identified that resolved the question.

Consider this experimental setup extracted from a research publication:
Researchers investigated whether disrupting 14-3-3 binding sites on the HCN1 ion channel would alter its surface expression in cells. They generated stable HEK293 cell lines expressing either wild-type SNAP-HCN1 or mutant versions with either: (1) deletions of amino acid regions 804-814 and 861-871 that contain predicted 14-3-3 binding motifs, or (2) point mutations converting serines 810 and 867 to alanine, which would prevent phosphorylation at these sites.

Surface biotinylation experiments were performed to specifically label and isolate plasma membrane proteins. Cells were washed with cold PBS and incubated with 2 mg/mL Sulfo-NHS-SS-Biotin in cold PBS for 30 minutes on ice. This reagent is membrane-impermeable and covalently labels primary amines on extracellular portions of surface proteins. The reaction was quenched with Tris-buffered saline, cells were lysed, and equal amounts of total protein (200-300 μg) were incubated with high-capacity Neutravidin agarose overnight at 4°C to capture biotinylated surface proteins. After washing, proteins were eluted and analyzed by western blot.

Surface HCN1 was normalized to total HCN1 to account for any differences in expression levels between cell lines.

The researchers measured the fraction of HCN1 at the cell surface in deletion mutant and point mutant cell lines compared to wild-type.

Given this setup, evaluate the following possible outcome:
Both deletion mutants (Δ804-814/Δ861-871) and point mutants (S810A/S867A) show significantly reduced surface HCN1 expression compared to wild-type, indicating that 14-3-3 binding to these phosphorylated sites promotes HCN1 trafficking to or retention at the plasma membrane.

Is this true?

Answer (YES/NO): NO